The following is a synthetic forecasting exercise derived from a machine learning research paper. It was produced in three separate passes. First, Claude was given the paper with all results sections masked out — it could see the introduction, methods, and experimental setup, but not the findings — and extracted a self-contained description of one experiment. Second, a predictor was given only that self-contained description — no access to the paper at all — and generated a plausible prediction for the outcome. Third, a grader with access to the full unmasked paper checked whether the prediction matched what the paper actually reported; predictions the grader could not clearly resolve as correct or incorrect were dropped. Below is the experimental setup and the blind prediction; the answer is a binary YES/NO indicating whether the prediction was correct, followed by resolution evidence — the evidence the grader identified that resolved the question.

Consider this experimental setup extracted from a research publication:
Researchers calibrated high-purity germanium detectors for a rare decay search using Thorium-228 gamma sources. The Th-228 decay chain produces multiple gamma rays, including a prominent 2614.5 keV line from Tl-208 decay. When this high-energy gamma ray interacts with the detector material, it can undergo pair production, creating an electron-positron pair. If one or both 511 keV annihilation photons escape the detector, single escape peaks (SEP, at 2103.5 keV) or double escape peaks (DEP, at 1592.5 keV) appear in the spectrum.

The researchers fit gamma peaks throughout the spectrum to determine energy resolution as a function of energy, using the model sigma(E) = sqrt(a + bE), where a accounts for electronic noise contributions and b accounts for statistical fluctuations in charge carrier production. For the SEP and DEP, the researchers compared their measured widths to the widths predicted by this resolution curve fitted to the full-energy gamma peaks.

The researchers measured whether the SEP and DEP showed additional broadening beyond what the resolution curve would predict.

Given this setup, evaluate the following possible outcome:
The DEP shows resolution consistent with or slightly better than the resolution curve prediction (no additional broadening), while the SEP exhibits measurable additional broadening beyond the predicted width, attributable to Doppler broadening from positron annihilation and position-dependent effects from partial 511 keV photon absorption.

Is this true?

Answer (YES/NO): NO